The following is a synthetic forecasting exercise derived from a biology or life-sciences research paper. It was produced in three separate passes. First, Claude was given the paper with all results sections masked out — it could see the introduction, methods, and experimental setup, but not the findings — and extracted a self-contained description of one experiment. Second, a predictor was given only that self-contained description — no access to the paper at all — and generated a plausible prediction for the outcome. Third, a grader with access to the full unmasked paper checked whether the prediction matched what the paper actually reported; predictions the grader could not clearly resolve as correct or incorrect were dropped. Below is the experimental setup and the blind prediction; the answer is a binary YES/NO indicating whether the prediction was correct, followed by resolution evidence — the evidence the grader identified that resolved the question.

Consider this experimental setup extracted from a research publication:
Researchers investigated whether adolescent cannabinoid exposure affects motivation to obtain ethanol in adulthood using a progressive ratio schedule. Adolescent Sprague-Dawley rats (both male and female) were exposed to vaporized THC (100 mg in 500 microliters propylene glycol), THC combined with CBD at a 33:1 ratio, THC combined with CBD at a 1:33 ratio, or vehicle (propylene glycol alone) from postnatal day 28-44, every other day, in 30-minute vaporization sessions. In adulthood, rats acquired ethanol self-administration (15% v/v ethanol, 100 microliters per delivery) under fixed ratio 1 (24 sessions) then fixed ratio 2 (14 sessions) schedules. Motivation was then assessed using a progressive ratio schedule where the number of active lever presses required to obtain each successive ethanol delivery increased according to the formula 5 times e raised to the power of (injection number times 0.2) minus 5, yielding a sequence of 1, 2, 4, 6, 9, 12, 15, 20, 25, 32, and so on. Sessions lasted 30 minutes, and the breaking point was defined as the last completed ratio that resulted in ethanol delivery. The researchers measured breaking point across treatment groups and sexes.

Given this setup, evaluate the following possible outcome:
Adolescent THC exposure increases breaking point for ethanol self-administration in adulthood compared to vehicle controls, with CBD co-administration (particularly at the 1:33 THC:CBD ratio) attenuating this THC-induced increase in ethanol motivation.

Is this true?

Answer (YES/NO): NO